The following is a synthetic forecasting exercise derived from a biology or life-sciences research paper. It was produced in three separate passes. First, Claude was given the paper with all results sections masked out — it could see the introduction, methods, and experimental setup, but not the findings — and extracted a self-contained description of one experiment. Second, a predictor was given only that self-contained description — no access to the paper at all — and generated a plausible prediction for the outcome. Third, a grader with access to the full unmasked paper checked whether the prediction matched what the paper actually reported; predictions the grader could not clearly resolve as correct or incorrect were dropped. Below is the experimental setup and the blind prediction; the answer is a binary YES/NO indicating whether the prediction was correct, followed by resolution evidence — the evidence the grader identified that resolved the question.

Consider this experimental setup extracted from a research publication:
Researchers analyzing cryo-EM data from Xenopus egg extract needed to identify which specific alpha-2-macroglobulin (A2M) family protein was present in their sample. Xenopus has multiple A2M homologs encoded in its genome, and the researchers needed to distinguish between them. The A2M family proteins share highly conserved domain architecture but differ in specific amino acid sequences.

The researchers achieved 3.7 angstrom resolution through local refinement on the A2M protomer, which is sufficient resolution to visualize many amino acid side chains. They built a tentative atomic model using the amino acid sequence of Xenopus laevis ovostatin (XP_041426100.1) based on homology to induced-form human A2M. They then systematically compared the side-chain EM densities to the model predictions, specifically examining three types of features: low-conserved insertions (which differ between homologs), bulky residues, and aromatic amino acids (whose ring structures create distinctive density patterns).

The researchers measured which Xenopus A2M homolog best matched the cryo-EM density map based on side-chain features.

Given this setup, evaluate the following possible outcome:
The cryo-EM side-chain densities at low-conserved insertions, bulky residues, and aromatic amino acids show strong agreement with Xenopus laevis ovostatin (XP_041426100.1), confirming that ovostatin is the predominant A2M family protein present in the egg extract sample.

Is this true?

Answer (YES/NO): NO